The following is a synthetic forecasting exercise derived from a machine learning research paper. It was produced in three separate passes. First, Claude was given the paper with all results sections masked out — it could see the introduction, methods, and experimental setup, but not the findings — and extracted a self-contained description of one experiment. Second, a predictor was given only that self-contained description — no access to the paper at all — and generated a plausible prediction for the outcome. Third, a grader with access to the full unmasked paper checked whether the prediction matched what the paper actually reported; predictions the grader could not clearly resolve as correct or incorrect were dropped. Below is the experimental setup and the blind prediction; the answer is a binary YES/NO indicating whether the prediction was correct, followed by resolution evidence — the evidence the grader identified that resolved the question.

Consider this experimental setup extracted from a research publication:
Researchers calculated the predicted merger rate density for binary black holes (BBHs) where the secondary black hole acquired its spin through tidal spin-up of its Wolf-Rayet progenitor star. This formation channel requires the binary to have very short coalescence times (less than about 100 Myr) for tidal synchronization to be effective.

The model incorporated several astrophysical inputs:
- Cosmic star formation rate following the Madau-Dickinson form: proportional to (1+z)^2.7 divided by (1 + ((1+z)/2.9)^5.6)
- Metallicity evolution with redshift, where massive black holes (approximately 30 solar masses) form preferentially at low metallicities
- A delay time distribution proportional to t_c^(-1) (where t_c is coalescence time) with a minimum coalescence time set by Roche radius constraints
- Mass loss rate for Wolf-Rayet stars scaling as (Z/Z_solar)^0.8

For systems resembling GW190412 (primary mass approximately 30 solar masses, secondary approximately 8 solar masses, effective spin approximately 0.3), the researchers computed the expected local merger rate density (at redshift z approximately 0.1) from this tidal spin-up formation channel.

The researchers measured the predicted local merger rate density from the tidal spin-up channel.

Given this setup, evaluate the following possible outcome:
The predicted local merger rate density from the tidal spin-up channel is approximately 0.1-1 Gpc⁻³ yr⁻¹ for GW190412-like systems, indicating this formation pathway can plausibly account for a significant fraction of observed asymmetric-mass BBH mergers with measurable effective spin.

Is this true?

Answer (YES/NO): NO